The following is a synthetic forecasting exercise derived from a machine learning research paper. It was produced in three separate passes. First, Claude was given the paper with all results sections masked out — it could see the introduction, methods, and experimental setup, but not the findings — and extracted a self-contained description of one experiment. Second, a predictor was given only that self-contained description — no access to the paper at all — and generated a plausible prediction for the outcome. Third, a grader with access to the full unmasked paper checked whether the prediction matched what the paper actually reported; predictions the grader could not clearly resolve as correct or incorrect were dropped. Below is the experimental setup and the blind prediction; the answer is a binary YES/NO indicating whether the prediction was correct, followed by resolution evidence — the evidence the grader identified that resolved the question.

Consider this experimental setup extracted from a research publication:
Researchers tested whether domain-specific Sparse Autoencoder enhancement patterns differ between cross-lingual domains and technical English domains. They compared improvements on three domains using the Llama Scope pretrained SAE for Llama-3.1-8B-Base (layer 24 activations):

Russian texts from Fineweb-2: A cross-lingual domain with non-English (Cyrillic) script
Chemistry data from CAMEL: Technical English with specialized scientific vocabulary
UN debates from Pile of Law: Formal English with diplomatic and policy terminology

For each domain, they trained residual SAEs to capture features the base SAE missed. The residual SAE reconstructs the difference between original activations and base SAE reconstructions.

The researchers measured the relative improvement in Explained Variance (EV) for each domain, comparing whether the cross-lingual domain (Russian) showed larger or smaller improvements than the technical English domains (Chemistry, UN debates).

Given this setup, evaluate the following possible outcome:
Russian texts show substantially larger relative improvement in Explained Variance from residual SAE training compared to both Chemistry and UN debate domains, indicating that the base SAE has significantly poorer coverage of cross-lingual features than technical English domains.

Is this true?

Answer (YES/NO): NO